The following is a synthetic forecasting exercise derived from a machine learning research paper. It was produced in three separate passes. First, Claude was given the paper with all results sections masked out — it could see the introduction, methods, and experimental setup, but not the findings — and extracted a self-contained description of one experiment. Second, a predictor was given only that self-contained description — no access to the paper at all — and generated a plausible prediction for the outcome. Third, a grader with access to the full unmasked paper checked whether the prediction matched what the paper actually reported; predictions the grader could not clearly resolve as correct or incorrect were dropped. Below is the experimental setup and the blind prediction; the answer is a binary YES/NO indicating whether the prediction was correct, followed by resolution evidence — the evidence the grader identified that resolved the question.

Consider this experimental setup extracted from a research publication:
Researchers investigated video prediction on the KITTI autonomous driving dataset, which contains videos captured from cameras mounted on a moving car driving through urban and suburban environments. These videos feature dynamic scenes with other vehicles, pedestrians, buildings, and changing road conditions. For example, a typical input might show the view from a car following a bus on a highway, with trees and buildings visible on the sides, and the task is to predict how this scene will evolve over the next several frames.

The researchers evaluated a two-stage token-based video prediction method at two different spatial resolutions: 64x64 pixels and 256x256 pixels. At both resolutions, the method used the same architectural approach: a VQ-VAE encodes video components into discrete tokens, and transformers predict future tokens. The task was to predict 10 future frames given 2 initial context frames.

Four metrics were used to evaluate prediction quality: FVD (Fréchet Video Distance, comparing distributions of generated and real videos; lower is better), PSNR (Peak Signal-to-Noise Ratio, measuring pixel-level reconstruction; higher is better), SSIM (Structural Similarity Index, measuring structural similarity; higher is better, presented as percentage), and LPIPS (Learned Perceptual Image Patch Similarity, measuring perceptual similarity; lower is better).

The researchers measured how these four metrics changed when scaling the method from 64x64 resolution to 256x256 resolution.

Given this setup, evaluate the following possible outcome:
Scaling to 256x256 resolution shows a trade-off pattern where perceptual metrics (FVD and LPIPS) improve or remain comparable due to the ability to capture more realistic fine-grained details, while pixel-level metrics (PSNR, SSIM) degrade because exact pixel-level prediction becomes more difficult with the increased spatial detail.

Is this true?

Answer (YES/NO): NO